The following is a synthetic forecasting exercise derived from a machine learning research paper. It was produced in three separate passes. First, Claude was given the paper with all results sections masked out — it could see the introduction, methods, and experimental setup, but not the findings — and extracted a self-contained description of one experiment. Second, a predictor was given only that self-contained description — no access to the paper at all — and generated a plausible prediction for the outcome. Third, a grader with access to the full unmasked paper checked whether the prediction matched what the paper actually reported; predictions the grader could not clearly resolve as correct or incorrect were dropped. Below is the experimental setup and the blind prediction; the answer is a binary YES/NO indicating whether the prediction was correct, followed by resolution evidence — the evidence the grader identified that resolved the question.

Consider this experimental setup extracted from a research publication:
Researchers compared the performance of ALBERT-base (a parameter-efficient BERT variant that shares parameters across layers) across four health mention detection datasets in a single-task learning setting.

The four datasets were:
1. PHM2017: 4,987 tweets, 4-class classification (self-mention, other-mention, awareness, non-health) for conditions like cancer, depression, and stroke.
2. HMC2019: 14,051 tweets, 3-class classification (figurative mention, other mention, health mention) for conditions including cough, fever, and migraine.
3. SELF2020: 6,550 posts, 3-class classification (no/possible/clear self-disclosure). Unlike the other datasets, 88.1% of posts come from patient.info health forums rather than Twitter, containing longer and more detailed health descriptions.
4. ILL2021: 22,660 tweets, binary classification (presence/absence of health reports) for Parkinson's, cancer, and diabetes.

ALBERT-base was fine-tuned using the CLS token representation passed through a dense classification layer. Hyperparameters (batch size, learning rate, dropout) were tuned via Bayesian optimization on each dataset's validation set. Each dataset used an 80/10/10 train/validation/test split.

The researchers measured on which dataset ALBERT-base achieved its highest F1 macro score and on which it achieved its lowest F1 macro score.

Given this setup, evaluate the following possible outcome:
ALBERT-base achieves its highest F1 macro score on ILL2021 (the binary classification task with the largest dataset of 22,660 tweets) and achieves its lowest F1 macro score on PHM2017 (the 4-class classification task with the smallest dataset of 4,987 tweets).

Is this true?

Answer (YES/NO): NO